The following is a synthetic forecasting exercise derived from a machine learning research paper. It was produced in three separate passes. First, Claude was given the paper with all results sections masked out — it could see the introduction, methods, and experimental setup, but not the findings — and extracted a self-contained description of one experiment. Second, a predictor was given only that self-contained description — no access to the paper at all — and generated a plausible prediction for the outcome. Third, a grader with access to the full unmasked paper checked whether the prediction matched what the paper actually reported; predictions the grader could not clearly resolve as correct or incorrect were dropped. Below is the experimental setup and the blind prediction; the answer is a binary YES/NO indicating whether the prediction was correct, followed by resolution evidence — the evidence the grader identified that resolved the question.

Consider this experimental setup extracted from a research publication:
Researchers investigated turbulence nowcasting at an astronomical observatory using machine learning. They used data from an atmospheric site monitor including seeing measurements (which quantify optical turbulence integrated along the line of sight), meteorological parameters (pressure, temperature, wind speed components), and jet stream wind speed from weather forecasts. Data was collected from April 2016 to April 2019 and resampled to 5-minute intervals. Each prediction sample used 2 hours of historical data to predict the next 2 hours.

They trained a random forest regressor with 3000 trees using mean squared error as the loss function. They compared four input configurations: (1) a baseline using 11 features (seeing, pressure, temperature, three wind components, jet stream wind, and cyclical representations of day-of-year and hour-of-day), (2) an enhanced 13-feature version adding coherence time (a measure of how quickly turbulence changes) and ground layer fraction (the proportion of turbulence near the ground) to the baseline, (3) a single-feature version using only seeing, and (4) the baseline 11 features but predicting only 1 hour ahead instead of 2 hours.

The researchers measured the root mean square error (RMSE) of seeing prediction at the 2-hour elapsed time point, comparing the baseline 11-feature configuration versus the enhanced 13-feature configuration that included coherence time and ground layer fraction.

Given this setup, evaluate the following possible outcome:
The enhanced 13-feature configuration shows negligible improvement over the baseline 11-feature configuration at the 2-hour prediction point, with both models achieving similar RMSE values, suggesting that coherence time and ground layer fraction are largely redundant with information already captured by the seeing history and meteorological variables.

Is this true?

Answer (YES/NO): YES